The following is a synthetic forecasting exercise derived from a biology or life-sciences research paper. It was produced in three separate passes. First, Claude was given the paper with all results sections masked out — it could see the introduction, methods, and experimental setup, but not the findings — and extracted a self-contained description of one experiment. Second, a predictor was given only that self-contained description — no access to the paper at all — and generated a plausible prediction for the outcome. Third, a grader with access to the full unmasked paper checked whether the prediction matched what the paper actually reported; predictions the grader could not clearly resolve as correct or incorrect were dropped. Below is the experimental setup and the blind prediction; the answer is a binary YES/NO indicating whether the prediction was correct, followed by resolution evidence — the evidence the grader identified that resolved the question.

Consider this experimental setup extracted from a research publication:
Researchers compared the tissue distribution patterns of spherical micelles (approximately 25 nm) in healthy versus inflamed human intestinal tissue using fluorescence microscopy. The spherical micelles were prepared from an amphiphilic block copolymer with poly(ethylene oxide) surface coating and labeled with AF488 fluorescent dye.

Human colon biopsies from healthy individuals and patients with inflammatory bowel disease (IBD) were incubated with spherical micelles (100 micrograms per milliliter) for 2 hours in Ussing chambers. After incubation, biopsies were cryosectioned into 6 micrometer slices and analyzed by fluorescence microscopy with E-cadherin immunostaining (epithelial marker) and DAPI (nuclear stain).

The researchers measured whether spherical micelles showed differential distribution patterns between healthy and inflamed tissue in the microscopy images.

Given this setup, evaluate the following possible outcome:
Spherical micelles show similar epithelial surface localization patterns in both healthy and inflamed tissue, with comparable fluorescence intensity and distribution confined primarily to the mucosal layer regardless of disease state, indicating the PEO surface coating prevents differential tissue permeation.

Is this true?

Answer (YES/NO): NO